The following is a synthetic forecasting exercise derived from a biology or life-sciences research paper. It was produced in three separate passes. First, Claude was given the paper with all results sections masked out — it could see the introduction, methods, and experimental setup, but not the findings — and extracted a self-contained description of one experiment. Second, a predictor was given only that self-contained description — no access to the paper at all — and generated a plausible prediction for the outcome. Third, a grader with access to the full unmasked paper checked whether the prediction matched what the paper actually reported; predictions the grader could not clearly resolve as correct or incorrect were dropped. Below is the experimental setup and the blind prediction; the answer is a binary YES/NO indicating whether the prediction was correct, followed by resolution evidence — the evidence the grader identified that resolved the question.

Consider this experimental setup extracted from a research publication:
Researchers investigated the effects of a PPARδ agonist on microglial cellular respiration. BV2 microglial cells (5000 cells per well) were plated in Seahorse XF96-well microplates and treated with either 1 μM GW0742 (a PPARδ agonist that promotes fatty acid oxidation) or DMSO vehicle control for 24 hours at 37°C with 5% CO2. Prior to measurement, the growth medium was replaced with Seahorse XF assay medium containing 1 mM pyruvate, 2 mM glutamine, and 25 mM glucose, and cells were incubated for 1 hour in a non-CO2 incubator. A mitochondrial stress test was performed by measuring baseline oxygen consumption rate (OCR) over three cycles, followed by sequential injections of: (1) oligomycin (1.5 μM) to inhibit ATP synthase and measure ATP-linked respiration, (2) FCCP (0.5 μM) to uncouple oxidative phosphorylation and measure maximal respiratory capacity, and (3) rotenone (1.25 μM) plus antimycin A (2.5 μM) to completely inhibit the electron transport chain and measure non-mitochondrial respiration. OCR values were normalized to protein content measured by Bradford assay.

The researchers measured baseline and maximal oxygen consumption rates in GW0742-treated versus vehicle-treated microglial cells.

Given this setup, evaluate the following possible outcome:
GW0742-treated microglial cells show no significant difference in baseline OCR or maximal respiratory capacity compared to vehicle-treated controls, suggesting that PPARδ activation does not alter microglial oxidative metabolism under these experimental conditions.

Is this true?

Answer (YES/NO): NO